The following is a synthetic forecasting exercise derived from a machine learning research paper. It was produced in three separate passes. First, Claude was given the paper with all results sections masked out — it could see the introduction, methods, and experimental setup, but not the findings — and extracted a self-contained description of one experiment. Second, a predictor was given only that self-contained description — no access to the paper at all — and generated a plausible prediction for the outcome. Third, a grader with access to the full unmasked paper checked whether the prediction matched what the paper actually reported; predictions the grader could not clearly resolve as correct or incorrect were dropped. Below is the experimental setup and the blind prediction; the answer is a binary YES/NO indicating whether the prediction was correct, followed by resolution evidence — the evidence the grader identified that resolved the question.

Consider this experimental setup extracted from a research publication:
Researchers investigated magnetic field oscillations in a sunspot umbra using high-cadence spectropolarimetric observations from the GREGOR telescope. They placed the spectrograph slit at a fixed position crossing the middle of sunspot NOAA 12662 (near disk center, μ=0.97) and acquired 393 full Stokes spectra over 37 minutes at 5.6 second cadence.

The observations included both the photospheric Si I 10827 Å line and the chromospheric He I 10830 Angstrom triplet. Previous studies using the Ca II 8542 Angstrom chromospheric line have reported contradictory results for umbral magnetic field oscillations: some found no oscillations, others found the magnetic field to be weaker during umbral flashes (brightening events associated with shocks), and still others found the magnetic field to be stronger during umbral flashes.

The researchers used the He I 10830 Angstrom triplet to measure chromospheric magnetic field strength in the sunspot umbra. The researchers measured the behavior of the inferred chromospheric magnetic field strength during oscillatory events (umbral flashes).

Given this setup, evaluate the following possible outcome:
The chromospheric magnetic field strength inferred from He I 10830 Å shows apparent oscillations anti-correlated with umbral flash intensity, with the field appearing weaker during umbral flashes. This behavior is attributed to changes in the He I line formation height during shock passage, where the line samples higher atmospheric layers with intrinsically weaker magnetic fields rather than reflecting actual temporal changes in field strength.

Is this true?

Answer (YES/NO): NO